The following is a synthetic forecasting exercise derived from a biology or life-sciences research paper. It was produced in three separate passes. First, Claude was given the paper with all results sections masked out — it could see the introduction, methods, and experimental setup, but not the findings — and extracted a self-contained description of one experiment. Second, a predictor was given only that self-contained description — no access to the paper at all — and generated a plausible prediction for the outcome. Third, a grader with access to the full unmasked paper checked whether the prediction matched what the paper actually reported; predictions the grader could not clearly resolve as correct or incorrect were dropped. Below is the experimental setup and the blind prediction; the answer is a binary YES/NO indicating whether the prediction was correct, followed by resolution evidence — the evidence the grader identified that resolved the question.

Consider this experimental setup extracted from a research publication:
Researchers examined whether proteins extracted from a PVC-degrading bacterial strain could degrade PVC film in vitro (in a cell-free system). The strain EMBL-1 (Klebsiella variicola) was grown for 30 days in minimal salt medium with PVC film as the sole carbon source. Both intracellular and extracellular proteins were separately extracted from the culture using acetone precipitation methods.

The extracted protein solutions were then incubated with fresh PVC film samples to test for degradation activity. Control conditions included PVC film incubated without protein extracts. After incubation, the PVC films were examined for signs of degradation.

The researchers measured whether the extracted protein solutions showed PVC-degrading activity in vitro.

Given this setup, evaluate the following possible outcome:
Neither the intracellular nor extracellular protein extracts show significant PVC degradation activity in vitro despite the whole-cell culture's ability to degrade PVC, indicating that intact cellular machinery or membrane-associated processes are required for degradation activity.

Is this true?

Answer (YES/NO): NO